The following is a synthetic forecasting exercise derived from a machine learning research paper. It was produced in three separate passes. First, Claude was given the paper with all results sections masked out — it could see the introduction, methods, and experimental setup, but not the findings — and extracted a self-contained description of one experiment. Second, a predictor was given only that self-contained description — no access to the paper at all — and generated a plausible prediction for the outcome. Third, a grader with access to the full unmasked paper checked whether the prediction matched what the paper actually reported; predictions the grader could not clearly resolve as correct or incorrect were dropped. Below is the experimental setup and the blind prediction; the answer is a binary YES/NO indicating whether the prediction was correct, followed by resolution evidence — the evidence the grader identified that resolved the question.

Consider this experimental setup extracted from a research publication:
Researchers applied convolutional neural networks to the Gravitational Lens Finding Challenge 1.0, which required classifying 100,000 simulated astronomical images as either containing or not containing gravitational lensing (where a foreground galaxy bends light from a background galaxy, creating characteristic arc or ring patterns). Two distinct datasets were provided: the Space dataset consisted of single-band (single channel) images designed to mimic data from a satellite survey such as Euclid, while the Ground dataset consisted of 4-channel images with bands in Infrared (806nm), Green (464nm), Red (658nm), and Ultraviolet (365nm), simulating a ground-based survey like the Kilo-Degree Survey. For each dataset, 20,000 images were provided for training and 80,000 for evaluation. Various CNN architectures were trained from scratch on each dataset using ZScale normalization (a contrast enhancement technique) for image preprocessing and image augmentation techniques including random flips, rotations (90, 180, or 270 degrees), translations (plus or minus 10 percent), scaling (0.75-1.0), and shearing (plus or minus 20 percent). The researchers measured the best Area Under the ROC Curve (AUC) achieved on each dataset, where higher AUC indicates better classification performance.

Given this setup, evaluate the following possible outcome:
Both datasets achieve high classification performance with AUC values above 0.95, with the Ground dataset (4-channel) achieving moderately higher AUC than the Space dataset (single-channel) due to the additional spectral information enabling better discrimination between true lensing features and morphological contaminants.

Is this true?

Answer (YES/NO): NO